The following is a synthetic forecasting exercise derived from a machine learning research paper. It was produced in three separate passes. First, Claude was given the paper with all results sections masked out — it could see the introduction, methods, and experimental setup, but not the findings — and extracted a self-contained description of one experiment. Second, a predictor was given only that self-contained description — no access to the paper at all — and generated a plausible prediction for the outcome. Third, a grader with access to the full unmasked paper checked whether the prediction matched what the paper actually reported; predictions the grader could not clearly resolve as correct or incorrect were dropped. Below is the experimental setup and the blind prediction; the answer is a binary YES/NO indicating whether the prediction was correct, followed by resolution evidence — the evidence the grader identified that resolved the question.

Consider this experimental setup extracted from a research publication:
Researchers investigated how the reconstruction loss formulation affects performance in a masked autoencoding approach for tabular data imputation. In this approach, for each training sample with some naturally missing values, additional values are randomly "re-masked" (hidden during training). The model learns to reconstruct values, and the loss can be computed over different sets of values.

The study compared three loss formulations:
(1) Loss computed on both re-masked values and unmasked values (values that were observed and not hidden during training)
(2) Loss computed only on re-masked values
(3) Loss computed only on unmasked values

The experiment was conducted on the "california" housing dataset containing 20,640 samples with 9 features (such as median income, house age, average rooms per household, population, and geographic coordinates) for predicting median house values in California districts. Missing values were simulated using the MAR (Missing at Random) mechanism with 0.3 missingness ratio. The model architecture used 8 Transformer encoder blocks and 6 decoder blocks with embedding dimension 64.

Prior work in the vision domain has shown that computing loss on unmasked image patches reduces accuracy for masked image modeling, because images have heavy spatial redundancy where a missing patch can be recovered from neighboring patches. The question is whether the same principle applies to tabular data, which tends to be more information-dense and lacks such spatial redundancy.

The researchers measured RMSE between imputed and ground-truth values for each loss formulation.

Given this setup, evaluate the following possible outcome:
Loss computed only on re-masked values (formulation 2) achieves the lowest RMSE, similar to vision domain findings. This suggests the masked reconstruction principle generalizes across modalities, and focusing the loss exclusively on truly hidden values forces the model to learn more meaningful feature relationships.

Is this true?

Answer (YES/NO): NO